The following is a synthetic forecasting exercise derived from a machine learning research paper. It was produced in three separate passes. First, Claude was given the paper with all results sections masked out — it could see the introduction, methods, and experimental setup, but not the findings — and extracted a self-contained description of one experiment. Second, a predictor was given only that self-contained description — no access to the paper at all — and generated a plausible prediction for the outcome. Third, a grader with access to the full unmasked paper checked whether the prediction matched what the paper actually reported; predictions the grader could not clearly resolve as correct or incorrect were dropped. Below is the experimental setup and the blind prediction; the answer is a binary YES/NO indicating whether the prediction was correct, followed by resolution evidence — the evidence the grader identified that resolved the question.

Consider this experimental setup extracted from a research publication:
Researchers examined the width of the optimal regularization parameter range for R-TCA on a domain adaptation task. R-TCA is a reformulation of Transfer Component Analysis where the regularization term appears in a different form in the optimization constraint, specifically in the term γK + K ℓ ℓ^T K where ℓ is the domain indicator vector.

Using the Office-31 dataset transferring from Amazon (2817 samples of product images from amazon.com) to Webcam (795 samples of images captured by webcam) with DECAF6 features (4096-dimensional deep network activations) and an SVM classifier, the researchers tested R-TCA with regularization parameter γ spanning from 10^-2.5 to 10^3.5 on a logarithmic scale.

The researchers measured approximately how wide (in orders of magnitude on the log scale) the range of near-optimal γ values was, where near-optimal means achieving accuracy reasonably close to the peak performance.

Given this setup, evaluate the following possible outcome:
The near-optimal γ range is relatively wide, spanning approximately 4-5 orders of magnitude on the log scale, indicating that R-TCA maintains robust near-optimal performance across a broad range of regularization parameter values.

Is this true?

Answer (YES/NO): NO